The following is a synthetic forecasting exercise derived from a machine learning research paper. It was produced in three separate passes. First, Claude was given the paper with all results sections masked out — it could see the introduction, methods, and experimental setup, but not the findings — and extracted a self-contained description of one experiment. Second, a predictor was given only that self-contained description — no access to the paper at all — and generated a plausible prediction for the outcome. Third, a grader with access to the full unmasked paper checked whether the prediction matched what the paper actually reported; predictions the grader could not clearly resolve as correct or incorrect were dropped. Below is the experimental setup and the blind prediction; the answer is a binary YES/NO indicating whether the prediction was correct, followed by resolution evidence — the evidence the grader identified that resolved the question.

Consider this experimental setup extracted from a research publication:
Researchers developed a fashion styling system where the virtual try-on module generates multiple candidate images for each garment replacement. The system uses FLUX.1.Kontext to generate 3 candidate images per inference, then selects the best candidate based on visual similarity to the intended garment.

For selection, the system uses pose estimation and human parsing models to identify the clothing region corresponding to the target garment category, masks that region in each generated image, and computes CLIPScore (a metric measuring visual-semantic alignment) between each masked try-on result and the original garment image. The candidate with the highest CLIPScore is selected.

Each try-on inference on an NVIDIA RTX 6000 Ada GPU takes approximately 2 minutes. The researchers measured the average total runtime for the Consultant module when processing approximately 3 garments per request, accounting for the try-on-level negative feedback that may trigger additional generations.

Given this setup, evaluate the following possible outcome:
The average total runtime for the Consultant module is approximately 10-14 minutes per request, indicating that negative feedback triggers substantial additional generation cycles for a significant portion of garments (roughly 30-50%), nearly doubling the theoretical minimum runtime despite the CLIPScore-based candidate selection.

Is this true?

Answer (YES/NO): NO